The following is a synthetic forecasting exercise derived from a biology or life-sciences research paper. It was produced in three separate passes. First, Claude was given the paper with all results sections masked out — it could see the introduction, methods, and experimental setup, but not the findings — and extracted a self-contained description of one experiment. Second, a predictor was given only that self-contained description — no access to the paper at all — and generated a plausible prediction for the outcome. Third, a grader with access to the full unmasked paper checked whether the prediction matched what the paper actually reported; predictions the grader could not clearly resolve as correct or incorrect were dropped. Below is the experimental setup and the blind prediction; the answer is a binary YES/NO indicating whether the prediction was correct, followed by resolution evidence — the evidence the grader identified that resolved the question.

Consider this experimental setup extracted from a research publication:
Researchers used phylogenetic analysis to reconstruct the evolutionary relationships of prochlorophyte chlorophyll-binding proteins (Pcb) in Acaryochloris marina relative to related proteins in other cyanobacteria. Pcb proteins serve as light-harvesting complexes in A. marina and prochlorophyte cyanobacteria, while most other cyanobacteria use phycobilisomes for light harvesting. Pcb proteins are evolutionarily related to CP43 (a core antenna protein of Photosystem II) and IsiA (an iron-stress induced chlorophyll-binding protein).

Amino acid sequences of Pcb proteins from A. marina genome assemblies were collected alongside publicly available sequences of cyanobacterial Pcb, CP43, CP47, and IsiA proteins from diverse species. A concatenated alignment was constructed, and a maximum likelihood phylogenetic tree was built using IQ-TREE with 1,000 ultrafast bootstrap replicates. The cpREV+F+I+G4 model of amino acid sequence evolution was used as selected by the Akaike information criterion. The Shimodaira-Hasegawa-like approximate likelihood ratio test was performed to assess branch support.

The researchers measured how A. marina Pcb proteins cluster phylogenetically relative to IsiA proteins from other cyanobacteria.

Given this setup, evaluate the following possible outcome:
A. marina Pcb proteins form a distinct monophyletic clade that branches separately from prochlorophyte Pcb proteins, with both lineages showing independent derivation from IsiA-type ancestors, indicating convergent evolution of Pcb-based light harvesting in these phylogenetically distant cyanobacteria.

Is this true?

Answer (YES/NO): NO